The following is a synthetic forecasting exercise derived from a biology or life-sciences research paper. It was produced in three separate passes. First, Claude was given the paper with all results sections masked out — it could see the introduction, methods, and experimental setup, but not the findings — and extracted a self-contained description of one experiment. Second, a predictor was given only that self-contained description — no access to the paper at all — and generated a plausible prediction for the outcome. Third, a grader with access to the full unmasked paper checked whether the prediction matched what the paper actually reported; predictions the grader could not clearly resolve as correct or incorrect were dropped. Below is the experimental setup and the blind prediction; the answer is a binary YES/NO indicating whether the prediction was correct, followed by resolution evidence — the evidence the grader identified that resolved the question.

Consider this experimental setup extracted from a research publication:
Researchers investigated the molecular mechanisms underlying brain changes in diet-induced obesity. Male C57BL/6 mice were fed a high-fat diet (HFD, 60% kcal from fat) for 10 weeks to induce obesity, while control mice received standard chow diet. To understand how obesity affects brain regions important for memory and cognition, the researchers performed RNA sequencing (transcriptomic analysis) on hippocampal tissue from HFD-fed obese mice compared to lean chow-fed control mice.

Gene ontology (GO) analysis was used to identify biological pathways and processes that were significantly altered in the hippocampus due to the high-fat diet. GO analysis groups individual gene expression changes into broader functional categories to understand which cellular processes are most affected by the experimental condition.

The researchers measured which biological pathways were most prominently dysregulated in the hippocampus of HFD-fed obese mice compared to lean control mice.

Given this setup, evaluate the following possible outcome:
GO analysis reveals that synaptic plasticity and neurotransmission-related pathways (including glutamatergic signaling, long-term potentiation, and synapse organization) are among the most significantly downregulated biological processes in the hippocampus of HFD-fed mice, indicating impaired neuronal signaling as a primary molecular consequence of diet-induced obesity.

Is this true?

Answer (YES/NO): NO